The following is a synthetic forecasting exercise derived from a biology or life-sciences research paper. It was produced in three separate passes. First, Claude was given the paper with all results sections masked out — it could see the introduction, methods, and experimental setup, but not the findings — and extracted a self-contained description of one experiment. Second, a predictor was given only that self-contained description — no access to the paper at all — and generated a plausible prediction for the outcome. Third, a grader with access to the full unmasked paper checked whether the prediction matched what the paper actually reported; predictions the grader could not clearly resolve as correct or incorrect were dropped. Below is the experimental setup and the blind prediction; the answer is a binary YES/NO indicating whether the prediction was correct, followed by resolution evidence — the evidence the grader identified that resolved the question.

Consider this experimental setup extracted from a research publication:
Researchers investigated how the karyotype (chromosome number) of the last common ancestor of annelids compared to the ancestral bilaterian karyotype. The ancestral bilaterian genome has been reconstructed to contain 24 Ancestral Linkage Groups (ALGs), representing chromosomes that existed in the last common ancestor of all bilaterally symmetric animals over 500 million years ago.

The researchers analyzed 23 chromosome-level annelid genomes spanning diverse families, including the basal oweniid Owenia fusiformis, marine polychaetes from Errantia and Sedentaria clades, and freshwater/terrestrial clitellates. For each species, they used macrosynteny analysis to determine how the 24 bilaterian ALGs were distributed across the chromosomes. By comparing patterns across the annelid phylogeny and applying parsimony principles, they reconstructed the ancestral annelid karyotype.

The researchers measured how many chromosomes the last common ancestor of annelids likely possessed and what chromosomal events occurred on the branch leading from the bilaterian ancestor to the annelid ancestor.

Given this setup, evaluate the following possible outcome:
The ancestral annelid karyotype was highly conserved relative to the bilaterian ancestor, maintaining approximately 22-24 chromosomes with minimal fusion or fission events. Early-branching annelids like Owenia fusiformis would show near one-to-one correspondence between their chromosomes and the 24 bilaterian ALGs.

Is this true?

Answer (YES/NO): NO